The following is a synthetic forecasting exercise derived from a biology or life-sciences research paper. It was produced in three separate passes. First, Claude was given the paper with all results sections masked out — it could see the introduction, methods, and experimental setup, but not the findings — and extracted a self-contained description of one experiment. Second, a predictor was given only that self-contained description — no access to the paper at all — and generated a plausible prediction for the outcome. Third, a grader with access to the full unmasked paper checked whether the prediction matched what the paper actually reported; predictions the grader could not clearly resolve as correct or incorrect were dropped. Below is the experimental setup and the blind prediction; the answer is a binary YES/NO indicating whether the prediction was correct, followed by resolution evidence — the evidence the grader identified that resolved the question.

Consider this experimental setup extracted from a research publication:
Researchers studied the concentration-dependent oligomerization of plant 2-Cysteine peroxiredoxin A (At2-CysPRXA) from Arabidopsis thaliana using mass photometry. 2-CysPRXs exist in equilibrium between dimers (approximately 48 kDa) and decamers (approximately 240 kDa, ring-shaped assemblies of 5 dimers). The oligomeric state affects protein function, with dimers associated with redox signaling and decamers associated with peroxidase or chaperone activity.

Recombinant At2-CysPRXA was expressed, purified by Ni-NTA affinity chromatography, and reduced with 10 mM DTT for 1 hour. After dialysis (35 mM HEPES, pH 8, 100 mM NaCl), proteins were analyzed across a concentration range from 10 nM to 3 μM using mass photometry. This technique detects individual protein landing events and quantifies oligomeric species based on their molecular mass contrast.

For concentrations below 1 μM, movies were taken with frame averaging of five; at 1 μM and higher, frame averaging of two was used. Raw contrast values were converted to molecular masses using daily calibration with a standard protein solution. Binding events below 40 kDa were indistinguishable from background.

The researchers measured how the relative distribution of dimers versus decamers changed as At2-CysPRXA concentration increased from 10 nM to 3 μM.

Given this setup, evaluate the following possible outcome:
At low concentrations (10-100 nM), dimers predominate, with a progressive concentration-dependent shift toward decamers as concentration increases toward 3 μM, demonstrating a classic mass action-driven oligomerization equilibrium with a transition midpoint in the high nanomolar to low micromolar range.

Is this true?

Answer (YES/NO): NO